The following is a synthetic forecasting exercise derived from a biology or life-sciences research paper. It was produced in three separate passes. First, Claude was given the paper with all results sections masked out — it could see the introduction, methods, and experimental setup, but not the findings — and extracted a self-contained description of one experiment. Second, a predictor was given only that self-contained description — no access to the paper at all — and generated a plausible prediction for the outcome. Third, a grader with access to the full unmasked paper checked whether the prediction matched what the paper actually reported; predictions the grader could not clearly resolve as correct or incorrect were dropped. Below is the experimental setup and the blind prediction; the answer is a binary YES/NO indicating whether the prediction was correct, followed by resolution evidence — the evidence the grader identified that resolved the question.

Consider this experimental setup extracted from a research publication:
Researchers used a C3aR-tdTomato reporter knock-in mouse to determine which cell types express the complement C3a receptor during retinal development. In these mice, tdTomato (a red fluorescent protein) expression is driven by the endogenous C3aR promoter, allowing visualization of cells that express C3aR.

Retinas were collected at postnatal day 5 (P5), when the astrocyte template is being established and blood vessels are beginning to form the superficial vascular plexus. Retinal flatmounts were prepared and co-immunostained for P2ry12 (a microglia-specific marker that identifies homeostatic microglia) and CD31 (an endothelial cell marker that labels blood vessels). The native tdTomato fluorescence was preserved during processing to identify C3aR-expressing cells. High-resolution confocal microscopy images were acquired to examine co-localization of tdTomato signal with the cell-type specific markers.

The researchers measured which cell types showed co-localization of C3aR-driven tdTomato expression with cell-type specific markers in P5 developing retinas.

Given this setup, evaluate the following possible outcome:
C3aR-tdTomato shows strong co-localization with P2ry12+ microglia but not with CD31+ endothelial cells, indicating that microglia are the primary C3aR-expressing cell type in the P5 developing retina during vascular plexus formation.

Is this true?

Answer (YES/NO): YES